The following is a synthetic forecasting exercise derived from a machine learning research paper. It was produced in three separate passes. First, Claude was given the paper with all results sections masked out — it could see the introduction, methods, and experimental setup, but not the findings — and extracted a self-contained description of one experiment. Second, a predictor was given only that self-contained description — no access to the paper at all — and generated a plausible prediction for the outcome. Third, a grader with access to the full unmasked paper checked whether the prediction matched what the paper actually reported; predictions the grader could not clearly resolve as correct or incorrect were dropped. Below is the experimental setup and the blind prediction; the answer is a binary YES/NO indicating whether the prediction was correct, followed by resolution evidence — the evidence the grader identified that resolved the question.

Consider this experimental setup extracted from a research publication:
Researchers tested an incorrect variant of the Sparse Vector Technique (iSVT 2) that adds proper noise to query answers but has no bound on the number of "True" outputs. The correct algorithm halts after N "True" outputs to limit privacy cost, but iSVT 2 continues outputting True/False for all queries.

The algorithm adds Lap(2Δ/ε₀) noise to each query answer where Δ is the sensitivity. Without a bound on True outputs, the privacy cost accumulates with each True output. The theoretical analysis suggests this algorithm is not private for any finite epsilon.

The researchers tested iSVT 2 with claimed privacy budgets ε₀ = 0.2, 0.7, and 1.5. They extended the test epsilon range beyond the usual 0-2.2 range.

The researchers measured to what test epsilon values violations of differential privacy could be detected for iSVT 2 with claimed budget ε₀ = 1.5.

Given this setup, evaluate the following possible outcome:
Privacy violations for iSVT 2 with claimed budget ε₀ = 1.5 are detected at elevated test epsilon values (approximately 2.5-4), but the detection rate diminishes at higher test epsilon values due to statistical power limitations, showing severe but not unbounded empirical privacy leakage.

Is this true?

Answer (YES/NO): NO